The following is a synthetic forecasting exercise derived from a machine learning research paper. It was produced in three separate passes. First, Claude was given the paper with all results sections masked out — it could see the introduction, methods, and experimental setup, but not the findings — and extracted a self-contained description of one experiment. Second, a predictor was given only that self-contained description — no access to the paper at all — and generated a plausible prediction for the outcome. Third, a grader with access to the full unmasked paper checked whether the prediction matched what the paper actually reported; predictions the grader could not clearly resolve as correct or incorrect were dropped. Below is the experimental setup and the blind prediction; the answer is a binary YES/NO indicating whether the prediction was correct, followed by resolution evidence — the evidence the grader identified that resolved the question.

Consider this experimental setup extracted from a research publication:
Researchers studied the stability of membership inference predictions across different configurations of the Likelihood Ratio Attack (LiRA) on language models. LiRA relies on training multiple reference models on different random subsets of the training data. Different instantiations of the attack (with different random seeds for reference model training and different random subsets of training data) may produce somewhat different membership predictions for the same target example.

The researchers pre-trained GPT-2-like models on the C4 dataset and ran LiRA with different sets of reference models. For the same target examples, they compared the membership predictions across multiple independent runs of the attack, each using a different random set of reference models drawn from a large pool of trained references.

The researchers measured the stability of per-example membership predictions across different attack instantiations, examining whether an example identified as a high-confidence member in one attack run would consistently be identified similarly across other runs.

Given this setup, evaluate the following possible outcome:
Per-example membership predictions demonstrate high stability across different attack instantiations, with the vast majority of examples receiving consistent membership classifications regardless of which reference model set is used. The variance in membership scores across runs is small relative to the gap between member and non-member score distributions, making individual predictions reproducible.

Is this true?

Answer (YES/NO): NO